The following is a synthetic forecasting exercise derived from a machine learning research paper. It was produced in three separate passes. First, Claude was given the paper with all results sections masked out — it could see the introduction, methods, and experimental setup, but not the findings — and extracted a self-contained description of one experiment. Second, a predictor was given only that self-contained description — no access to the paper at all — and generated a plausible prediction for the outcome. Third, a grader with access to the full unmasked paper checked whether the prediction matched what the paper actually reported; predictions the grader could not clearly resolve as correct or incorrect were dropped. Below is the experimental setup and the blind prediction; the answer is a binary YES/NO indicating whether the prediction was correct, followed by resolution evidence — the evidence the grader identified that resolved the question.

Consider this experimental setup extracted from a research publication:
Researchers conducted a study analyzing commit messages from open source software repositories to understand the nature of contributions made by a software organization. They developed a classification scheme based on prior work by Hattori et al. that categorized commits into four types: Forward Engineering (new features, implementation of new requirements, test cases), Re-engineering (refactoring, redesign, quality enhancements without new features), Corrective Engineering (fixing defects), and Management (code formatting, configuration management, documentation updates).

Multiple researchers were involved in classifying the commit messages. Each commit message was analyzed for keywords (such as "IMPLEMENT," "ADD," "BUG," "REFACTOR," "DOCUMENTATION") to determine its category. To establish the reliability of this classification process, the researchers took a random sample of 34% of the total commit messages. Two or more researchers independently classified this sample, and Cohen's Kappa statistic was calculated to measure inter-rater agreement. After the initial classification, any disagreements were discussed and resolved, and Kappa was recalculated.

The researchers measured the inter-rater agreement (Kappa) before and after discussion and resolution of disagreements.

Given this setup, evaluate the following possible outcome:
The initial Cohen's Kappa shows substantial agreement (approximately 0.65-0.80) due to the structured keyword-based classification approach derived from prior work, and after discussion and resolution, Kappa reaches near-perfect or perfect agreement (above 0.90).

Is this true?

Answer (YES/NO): NO